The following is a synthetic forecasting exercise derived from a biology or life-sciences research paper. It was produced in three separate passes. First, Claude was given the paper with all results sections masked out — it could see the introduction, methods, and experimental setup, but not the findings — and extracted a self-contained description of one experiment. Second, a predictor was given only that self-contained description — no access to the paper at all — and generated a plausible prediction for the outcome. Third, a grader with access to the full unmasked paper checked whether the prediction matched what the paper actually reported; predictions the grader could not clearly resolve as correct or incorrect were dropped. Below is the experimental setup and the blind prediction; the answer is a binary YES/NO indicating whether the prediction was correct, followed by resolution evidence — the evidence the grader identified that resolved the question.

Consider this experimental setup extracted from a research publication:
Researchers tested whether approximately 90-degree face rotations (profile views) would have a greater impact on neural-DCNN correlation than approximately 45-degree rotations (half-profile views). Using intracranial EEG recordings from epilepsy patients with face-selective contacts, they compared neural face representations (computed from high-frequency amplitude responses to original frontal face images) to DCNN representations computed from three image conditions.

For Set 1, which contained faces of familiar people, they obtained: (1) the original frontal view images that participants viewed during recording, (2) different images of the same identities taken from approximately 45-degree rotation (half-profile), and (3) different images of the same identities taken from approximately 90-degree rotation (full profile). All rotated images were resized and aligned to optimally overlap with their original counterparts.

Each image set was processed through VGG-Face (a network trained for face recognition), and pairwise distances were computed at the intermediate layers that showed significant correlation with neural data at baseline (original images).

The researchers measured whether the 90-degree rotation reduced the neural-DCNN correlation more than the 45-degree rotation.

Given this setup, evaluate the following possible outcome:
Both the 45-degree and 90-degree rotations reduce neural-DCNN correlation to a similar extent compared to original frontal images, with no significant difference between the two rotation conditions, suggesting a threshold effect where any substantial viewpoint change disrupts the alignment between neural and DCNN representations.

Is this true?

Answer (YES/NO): NO